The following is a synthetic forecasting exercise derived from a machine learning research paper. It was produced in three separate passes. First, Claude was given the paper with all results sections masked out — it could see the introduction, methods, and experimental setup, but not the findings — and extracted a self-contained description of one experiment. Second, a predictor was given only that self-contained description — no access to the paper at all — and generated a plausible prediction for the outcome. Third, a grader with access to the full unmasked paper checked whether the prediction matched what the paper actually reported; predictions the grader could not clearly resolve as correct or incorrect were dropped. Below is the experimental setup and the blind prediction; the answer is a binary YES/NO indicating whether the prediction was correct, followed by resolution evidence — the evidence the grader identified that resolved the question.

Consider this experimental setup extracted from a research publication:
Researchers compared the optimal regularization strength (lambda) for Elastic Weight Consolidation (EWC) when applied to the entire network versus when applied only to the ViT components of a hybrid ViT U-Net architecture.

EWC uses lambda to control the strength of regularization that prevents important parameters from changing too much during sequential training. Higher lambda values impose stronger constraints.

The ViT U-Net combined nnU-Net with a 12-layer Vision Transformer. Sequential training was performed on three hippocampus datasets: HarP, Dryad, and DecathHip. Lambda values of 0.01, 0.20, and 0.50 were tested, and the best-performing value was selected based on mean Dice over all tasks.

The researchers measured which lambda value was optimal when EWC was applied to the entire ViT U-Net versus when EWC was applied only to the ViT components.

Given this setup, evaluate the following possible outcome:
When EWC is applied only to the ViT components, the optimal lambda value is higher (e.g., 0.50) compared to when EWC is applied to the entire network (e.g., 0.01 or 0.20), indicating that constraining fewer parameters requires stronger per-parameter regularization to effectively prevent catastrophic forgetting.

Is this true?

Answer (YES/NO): YES